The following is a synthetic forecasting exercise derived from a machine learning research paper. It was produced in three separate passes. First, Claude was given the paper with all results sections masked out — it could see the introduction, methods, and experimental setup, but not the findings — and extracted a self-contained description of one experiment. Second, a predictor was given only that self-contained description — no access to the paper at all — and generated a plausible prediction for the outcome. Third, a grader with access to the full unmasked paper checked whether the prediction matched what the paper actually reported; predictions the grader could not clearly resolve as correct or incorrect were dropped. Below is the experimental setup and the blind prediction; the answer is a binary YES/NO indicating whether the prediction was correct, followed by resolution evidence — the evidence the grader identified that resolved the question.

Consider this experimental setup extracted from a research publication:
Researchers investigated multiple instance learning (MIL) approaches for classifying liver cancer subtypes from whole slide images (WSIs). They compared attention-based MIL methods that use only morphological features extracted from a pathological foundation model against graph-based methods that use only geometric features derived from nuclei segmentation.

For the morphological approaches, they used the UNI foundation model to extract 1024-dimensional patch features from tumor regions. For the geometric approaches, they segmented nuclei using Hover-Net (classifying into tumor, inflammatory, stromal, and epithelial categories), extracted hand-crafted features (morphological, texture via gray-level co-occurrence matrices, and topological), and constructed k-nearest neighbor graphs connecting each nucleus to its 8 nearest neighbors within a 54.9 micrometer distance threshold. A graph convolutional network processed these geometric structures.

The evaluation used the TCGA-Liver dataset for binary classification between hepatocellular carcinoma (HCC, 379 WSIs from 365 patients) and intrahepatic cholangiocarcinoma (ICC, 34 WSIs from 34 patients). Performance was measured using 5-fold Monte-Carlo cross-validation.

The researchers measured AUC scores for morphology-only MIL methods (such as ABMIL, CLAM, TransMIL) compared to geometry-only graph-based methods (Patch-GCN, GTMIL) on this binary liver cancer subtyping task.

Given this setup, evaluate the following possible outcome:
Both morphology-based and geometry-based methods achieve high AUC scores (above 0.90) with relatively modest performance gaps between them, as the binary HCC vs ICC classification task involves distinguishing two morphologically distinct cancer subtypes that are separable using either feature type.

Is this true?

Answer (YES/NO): YES